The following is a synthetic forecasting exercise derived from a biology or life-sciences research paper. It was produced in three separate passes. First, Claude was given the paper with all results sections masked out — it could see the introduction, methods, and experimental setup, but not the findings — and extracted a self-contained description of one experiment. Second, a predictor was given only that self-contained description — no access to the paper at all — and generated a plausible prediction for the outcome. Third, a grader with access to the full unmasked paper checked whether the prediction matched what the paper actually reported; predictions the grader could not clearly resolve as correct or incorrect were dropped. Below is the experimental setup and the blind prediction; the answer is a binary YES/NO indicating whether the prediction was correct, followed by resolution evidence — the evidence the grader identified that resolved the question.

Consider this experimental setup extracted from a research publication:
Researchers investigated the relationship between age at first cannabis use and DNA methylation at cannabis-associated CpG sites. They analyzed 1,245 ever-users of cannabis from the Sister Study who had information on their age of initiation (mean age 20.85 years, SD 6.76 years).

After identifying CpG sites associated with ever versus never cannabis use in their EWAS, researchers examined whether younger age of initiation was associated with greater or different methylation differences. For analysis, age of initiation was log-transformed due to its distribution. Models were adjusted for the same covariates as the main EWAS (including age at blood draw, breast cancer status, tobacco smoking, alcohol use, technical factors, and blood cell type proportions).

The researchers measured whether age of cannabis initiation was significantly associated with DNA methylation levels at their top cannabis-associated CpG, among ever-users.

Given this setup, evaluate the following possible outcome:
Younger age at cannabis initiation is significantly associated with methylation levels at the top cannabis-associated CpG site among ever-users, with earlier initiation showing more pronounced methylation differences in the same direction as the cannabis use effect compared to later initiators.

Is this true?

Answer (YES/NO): NO